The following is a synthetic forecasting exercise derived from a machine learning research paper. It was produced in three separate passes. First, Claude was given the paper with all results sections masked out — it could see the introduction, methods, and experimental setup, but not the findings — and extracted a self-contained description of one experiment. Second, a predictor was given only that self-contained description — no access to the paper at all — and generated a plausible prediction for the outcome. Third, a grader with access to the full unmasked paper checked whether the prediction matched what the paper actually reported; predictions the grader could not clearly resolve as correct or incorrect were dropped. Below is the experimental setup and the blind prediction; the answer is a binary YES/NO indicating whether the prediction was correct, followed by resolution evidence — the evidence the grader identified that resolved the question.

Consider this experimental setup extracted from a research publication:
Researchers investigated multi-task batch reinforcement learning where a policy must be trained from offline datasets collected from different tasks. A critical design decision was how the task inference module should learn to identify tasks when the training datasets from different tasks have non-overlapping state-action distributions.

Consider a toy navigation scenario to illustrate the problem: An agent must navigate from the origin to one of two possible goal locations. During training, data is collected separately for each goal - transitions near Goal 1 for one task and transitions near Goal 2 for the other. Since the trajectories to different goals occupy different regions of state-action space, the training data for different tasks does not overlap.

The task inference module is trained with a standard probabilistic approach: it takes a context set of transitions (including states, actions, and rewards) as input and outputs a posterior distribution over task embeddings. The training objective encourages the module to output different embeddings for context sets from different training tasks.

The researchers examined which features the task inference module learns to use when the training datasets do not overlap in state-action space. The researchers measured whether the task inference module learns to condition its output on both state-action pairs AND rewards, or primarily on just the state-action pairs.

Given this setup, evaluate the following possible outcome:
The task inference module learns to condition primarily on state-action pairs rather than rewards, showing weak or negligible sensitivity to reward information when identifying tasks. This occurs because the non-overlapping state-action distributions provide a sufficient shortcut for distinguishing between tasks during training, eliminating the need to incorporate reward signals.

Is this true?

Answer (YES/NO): YES